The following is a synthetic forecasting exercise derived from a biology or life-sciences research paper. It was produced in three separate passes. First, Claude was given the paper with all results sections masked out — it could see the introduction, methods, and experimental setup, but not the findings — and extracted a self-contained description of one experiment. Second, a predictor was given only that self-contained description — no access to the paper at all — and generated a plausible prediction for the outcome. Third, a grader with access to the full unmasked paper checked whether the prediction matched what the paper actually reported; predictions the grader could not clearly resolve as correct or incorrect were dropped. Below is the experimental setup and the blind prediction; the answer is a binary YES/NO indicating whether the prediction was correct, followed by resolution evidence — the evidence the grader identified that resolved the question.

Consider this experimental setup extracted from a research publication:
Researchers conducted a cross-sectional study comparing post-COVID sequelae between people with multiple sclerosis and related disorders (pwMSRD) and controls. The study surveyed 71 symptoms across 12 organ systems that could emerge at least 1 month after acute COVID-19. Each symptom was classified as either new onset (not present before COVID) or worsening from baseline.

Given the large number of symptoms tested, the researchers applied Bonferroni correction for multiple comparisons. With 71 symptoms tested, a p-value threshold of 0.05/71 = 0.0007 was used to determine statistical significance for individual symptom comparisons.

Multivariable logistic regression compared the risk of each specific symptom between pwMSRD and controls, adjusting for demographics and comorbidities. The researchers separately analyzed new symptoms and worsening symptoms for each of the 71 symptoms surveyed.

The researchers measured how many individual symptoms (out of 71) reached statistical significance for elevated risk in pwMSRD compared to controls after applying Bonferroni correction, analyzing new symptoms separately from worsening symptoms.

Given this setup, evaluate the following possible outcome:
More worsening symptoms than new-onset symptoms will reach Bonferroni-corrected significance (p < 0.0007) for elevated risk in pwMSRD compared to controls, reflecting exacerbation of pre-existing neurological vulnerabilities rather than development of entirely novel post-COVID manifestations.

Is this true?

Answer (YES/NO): YES